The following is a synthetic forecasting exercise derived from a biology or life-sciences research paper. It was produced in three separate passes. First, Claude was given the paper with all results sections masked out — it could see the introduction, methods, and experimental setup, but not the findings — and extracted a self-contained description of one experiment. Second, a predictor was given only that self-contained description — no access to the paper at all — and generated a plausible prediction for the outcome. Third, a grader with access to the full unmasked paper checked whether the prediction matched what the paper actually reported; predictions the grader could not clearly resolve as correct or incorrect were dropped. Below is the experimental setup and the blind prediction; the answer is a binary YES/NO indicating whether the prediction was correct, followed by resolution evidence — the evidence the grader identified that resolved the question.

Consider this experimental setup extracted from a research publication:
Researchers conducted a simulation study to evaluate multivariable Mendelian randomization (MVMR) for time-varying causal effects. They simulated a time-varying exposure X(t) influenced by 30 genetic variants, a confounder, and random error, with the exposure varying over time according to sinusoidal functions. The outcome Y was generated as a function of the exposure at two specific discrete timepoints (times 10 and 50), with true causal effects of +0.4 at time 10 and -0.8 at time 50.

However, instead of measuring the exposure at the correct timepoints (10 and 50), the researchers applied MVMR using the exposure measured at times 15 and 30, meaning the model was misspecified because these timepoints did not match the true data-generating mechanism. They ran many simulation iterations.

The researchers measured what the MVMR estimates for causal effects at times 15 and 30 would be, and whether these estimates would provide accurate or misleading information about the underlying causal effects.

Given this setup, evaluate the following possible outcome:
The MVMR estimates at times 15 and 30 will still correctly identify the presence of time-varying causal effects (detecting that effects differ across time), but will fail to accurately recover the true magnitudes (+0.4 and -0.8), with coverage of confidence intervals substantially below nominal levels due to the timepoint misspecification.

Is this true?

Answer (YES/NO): NO